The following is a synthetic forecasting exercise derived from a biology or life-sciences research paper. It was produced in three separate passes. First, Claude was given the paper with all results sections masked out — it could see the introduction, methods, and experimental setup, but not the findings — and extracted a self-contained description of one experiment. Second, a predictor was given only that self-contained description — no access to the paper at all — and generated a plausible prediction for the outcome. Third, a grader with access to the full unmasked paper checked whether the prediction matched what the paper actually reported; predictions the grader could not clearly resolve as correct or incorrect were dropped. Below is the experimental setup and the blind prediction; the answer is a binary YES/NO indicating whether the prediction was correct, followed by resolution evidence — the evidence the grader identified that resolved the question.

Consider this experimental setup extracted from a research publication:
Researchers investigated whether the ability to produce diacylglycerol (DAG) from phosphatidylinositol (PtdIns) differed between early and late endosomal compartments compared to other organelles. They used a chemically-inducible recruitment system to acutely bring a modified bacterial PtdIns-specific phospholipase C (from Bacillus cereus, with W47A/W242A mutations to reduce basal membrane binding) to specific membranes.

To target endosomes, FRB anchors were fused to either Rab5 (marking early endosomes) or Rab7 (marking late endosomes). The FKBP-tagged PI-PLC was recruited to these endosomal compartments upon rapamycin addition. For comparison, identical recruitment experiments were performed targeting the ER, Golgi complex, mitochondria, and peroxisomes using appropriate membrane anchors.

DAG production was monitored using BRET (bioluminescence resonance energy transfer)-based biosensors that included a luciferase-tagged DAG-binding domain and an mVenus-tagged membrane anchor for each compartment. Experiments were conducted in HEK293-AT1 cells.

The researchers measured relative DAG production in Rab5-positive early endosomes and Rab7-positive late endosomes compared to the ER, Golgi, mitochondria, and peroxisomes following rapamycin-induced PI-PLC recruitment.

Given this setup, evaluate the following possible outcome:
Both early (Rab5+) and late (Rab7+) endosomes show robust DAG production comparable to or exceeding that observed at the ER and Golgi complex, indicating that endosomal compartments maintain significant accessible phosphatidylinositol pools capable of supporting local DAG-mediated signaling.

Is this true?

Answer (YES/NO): NO